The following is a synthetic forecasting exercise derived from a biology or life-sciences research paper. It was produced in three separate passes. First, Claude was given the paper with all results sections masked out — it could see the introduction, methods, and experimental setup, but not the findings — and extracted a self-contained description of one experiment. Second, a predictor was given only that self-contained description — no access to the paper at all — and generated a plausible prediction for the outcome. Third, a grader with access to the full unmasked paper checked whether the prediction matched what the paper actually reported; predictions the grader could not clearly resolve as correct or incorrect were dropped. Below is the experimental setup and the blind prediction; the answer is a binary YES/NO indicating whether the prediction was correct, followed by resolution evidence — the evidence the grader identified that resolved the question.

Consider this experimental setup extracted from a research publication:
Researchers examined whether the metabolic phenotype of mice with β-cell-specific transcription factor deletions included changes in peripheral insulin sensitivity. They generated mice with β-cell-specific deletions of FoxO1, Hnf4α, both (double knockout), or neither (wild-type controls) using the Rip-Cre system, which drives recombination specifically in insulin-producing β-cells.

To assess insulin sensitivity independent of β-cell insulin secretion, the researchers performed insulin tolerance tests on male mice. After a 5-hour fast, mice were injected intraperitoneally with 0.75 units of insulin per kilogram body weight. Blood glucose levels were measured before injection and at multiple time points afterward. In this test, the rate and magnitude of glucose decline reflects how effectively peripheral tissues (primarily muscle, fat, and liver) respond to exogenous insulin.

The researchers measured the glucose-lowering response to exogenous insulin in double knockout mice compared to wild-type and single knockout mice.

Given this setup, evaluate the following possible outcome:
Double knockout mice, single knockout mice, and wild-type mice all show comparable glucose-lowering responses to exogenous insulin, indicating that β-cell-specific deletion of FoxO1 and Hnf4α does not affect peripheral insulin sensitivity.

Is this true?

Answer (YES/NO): YES